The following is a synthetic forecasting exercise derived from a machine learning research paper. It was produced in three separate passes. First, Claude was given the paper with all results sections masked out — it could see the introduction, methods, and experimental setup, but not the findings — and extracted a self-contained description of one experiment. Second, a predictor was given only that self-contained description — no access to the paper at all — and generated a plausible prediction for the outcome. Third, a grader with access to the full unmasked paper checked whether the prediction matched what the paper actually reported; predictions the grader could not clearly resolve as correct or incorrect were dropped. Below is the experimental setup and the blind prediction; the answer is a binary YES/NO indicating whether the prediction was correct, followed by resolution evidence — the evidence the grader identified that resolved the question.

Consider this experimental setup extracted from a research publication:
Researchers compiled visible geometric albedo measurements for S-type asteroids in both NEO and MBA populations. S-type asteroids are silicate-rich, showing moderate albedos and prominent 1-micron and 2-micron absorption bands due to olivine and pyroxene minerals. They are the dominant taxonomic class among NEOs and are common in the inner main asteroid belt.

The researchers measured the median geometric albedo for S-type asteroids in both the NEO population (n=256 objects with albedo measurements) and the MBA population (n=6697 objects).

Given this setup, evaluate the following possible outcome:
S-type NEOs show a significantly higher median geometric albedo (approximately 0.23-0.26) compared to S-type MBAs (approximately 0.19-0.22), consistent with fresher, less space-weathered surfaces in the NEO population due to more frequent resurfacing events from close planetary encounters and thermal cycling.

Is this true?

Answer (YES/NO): NO